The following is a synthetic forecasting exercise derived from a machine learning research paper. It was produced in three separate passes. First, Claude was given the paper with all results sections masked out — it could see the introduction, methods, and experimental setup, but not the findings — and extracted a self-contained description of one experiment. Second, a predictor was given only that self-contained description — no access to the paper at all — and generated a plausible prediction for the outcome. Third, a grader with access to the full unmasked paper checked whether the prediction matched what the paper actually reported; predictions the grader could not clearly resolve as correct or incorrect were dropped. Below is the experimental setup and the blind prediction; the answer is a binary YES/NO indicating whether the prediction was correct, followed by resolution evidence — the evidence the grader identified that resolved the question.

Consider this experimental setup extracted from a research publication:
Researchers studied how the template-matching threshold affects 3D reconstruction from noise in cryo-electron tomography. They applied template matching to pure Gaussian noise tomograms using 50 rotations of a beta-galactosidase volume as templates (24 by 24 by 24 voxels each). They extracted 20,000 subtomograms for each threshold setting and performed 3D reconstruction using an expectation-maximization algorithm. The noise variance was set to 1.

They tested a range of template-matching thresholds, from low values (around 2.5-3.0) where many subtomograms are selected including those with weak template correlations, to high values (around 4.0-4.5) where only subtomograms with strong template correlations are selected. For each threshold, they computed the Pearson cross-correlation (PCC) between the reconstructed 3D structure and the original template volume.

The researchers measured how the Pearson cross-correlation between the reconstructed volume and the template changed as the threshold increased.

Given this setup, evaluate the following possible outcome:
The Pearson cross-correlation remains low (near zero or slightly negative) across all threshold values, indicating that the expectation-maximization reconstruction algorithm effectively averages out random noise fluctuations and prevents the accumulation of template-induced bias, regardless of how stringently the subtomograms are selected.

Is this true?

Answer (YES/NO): NO